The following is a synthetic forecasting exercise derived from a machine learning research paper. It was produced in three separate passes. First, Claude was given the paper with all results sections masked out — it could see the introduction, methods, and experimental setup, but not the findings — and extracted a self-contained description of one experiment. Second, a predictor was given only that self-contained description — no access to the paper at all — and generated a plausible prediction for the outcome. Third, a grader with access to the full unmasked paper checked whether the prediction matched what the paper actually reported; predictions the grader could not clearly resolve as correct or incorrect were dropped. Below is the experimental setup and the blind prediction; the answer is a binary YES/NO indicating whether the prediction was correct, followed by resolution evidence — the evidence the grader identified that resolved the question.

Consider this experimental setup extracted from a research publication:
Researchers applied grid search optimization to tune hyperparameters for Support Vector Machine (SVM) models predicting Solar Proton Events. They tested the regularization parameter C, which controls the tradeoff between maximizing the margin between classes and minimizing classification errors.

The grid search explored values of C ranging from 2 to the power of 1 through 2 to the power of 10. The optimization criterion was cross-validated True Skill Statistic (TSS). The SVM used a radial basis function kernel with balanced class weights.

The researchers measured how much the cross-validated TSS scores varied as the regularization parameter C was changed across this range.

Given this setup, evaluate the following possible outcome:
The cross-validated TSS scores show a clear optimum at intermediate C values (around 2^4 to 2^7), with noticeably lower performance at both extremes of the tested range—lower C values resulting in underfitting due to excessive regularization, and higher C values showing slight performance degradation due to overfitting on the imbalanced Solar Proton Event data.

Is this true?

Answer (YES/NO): NO